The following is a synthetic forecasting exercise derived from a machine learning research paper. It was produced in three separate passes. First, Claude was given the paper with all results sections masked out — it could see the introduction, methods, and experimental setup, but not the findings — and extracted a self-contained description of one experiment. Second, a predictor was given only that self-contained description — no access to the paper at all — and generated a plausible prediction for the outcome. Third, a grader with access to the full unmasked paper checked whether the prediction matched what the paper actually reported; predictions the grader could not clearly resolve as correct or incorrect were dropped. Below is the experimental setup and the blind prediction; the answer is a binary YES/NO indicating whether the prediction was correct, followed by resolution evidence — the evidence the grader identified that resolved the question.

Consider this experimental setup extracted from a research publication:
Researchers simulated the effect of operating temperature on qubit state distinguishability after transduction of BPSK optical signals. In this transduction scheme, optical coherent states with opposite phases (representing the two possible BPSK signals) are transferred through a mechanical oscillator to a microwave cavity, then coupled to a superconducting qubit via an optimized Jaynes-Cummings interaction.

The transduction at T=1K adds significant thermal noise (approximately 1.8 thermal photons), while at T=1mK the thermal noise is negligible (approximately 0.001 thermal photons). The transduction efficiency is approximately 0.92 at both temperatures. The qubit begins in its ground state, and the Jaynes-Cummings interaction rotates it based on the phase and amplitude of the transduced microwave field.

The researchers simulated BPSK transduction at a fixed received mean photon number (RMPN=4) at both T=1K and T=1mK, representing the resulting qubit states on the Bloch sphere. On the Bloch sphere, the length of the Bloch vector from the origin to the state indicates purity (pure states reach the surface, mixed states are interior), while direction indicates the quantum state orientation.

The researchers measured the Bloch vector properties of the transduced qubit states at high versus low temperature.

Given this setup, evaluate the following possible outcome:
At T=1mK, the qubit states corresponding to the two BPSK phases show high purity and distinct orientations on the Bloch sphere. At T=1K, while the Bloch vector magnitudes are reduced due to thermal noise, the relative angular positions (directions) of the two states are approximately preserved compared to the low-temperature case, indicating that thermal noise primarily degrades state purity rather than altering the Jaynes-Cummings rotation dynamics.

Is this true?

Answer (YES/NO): YES